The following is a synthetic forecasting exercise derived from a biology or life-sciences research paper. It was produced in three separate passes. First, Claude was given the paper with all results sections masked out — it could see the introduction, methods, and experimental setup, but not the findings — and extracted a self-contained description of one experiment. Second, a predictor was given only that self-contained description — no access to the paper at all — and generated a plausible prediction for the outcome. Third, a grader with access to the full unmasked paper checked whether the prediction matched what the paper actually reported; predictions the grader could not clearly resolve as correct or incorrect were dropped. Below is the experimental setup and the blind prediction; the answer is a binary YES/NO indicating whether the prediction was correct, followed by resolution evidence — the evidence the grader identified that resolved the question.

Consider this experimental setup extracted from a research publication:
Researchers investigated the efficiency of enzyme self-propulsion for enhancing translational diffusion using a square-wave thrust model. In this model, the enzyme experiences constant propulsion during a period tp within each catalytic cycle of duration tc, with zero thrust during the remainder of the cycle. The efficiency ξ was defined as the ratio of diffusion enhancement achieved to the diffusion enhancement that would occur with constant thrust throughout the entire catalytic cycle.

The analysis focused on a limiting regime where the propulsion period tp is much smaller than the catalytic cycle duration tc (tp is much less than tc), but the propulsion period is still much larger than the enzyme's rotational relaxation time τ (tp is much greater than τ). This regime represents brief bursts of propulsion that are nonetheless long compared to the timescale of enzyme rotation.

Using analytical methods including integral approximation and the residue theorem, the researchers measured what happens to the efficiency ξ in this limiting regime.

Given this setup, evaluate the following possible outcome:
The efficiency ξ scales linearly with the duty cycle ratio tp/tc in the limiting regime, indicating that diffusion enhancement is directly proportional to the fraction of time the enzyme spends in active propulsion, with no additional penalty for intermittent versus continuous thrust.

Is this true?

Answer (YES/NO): NO